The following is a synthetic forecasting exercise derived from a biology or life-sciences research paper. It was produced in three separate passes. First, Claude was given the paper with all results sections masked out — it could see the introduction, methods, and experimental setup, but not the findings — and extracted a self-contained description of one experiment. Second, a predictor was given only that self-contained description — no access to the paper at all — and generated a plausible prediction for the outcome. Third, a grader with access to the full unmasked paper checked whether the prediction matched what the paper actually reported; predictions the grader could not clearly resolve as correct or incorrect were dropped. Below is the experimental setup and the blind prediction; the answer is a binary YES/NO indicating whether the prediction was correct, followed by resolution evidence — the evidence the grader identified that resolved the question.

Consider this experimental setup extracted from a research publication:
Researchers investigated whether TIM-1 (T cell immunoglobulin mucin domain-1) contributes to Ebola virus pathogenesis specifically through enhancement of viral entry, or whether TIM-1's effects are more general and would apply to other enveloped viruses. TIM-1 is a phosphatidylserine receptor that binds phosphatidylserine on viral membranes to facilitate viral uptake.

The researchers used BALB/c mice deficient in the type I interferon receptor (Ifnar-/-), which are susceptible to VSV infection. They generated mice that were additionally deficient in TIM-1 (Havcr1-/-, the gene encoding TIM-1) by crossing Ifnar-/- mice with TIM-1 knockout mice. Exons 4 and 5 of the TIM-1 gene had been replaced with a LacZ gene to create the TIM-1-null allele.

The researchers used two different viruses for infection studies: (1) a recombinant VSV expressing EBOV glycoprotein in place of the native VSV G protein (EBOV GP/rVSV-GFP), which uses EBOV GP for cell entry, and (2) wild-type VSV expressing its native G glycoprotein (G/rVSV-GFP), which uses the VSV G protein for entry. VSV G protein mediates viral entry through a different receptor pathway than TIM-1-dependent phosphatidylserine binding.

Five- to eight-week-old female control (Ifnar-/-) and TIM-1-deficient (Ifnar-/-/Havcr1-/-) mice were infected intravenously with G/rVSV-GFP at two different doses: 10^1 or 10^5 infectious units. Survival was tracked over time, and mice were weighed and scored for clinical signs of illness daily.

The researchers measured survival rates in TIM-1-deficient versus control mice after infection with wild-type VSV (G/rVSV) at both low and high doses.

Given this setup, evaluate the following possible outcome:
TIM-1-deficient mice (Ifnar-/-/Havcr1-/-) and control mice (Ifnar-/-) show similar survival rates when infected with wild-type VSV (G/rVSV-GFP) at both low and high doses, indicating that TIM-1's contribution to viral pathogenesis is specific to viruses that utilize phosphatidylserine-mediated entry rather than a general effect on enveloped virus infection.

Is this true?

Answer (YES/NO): YES